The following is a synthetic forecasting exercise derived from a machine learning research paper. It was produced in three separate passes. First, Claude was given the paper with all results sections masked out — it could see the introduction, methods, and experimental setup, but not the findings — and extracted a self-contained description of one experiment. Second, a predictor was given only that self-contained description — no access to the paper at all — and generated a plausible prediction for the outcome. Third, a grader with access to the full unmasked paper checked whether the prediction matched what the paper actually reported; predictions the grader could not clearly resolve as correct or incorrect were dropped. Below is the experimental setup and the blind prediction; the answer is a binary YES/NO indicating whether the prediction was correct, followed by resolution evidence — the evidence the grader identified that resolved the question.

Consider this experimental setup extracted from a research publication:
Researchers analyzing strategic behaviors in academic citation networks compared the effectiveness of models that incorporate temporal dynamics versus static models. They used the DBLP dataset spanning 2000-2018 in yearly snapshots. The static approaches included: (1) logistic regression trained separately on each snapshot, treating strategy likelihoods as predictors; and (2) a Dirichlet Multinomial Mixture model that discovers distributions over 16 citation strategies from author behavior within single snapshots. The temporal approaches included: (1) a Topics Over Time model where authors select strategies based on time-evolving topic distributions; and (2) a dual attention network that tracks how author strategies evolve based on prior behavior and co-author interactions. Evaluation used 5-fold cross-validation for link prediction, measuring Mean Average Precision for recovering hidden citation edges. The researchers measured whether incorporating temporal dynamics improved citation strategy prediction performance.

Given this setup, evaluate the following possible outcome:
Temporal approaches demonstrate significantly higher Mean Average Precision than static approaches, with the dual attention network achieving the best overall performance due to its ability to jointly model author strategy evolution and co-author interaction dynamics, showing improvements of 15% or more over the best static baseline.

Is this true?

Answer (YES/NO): NO